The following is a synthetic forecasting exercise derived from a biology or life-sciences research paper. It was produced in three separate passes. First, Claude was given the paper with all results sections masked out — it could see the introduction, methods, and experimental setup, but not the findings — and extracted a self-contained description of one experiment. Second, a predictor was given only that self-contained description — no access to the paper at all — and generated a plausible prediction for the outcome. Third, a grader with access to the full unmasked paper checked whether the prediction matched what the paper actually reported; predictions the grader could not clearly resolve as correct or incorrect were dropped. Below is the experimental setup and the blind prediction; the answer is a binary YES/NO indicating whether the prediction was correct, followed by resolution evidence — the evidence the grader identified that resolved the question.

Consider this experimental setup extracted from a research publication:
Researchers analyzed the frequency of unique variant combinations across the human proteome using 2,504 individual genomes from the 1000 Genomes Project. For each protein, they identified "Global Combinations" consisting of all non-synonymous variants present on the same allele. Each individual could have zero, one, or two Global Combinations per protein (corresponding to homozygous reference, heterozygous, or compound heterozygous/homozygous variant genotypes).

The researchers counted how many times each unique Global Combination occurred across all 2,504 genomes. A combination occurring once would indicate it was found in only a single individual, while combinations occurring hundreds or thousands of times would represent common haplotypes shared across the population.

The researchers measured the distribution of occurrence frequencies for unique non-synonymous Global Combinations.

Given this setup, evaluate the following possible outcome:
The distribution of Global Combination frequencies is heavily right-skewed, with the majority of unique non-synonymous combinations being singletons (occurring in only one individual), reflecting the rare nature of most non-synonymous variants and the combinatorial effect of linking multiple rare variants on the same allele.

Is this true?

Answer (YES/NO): YES